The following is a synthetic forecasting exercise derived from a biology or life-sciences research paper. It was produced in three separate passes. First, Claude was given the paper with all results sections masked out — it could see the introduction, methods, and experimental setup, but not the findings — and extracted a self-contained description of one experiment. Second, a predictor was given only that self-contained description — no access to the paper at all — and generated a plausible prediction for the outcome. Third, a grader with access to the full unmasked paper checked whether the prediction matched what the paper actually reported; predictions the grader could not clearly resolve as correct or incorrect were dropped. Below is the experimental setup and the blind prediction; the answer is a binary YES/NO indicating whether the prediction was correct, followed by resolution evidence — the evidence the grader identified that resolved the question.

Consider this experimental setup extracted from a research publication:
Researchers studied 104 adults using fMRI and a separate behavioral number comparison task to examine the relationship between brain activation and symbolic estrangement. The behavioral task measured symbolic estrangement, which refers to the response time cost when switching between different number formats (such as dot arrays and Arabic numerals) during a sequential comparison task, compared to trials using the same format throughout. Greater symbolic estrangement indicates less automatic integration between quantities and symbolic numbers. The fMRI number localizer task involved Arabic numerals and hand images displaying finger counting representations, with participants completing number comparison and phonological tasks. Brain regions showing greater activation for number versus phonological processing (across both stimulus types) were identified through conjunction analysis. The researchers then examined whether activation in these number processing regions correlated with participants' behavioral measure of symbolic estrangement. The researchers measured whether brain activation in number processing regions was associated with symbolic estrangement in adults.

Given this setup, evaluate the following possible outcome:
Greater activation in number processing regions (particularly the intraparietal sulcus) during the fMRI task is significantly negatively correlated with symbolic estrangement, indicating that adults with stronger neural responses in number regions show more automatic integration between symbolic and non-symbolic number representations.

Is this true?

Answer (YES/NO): NO